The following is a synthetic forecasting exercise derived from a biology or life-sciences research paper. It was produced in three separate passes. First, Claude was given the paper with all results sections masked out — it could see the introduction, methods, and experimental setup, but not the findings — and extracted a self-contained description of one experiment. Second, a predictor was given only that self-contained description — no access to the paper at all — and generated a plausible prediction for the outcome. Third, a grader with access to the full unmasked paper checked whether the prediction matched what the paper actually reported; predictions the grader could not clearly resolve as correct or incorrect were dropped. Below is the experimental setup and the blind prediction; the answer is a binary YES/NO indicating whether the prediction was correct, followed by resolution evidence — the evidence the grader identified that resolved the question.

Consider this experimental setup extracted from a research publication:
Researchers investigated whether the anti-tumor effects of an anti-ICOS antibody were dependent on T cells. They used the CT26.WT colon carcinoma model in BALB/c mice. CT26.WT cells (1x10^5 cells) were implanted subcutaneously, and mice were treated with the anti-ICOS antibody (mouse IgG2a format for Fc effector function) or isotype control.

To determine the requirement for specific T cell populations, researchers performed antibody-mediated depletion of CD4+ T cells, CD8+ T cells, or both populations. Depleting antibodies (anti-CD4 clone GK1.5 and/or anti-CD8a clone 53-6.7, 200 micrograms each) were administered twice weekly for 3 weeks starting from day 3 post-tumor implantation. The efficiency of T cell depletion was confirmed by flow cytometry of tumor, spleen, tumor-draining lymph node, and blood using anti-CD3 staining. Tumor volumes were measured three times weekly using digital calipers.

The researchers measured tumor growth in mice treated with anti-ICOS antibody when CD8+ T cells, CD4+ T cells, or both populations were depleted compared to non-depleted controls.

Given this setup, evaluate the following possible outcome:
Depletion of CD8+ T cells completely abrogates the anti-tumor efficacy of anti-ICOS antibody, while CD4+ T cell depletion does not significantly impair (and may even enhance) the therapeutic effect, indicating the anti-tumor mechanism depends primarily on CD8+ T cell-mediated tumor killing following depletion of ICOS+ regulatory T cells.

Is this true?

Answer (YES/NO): NO